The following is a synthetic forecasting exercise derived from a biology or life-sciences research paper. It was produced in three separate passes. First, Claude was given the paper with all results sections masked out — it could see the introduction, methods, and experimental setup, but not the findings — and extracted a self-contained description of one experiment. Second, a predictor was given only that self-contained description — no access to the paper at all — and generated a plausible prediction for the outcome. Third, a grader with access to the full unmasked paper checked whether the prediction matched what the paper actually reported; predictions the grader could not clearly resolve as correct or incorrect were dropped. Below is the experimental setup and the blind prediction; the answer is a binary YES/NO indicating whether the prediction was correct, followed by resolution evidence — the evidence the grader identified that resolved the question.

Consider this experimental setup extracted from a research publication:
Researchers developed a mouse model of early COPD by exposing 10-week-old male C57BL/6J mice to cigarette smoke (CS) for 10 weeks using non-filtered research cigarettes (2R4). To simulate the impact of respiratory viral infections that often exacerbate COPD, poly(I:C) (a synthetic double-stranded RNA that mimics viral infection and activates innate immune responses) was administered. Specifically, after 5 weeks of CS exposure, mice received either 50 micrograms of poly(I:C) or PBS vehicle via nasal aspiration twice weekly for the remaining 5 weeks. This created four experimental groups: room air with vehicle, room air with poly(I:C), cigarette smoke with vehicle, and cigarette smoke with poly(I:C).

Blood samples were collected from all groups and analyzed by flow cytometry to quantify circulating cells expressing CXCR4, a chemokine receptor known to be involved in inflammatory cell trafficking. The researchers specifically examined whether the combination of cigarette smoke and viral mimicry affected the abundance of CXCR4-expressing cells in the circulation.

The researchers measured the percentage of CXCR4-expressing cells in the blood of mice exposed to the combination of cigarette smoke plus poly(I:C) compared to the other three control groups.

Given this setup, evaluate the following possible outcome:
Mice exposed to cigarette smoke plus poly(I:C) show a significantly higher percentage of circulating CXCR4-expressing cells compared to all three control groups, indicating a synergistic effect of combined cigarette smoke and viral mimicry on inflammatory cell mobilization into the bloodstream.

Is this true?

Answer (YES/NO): YES